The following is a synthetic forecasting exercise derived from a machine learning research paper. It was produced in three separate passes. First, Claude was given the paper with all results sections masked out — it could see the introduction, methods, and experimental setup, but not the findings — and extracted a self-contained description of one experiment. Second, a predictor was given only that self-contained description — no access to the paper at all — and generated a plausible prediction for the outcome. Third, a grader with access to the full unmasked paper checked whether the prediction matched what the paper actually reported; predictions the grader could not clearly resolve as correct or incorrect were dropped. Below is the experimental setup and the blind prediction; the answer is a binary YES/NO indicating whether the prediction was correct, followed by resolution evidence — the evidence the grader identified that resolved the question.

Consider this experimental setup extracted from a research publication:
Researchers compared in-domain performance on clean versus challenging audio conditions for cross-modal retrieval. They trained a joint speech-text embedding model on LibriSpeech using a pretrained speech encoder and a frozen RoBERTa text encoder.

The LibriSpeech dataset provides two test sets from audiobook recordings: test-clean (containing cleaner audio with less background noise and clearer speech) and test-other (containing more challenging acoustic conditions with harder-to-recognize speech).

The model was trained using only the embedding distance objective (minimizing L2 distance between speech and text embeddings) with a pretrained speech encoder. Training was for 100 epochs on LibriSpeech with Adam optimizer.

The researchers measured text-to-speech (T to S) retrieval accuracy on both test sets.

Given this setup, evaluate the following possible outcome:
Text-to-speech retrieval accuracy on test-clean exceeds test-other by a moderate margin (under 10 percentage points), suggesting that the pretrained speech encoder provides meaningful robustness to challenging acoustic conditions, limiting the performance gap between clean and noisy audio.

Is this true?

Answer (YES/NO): YES